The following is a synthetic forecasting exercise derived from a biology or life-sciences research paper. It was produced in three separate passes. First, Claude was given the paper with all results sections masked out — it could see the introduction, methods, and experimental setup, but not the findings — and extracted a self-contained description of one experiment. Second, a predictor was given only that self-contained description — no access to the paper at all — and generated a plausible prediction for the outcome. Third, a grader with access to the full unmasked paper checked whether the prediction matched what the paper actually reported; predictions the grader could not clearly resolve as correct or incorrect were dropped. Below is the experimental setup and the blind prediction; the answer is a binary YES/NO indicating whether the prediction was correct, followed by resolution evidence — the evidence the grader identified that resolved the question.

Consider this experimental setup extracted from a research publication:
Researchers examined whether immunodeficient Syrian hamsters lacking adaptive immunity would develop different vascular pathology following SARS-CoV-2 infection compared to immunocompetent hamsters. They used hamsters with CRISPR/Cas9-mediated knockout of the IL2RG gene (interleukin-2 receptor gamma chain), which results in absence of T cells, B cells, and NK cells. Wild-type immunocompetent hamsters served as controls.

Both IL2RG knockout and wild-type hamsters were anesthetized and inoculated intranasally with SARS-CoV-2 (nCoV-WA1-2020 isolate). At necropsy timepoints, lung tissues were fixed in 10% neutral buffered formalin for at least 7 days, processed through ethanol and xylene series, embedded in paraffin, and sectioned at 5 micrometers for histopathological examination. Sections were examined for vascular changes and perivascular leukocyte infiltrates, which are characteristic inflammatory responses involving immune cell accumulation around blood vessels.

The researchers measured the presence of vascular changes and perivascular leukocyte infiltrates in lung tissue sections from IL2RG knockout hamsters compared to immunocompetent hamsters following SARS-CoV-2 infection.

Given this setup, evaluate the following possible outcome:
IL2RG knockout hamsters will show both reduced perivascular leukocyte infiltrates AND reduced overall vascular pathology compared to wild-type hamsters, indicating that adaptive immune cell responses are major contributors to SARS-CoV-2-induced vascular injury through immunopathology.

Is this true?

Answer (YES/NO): YES